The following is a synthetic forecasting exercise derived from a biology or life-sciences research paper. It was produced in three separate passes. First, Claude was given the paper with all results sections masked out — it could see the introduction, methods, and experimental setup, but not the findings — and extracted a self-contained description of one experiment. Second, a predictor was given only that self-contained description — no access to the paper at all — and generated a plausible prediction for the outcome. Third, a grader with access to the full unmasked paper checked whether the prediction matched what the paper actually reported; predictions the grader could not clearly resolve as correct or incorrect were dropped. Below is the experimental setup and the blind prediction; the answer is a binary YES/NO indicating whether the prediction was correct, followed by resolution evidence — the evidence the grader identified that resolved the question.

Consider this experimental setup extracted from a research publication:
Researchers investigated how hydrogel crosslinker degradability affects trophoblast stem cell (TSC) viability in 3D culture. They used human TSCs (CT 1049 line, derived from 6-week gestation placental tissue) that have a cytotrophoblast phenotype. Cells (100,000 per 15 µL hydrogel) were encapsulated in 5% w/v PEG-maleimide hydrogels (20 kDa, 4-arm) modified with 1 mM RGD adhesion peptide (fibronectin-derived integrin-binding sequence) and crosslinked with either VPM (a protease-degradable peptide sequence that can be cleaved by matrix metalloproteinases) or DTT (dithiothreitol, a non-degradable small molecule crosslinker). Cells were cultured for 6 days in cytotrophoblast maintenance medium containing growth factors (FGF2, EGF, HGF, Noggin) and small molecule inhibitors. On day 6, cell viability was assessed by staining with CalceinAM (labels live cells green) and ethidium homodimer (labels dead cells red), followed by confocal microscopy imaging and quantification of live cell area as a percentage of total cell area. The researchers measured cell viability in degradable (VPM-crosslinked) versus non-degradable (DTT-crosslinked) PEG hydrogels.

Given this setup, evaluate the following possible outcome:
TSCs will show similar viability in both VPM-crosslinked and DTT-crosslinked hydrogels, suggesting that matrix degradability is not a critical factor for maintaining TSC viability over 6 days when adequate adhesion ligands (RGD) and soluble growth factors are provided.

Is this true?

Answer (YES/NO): YES